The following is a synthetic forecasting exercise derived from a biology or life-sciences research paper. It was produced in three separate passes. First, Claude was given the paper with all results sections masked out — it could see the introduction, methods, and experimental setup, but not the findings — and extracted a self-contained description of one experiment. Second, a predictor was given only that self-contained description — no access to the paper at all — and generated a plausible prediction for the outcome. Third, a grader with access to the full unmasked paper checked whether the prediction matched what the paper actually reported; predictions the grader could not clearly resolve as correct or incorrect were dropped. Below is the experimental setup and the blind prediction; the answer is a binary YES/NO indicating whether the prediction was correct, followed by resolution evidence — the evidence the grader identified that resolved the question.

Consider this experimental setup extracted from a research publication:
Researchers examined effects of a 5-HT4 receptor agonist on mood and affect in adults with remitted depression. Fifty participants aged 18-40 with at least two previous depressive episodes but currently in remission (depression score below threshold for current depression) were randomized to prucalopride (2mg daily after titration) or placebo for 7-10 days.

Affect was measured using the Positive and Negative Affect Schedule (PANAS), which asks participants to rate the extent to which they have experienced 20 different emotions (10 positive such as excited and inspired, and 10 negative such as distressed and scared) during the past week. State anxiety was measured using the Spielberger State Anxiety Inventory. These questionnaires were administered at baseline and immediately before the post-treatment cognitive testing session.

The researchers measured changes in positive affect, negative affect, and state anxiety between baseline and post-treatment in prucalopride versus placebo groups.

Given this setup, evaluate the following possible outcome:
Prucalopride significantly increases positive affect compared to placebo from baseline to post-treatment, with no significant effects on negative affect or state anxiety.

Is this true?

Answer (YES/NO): NO